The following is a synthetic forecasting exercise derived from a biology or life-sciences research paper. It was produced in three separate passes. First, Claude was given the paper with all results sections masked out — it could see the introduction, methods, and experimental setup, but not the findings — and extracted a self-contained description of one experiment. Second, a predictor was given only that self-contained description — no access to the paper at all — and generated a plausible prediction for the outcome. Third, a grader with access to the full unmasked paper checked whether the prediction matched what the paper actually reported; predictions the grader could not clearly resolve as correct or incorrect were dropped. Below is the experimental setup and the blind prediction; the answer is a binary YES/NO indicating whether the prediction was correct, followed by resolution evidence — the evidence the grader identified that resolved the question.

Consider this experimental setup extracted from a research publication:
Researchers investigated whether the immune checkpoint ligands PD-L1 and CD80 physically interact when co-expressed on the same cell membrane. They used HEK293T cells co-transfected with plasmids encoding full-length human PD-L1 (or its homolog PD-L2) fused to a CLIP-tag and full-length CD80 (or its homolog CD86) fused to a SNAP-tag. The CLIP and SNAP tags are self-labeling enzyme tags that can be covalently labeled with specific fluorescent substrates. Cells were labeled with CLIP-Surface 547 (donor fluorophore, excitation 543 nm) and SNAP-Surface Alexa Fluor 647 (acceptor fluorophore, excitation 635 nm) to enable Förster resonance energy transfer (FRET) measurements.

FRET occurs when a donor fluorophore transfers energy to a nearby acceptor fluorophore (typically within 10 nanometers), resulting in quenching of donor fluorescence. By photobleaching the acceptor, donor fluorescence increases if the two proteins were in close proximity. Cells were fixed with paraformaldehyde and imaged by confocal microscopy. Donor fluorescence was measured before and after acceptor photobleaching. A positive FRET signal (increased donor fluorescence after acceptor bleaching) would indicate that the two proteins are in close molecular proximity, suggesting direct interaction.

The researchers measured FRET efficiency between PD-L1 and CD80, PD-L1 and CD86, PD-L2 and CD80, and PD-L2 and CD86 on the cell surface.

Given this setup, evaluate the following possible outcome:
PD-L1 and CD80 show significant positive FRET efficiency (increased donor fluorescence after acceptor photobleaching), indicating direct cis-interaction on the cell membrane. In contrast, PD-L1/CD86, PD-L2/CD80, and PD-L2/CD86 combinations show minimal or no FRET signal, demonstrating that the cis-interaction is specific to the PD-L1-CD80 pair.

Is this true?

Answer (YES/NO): YES